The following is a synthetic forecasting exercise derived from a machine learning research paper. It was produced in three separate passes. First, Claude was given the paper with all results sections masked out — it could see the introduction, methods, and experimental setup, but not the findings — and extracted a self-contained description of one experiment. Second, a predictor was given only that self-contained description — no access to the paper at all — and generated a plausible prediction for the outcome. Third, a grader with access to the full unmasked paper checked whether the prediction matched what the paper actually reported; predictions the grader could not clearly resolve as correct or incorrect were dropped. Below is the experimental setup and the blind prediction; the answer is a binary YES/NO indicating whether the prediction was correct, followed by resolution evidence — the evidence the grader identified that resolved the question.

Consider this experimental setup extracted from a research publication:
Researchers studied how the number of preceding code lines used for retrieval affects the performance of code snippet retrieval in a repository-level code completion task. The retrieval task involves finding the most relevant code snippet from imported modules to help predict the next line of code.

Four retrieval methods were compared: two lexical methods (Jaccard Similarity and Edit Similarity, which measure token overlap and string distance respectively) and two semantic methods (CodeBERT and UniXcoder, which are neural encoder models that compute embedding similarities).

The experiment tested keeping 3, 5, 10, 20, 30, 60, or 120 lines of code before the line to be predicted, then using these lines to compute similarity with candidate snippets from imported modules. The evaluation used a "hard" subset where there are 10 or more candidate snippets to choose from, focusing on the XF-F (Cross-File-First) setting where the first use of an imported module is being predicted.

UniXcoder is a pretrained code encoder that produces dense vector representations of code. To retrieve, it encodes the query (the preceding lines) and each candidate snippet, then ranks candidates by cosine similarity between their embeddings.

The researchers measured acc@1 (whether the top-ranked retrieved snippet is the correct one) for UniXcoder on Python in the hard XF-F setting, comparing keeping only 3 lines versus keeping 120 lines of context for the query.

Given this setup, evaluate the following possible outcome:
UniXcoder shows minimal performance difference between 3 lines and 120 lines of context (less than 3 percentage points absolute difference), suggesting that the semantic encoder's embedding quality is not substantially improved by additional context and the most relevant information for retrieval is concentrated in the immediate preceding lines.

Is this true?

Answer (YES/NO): NO